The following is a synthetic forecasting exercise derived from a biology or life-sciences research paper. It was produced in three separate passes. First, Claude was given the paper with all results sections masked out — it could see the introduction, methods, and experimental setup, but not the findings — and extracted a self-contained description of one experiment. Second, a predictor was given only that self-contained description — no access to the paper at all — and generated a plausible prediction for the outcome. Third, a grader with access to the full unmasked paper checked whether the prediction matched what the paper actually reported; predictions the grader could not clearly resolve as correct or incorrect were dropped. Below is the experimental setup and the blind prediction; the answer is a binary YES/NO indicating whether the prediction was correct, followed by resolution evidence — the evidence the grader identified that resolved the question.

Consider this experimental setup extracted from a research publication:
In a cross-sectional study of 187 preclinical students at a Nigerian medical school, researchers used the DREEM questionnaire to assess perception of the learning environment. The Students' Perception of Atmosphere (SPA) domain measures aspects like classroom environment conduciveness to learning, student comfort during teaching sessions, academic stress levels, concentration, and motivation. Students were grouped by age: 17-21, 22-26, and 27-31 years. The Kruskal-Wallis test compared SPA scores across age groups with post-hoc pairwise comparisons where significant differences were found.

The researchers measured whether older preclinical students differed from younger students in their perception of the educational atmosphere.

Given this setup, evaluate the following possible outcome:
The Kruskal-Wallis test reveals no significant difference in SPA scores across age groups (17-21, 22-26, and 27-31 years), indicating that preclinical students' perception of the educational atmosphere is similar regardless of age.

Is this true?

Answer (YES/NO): NO